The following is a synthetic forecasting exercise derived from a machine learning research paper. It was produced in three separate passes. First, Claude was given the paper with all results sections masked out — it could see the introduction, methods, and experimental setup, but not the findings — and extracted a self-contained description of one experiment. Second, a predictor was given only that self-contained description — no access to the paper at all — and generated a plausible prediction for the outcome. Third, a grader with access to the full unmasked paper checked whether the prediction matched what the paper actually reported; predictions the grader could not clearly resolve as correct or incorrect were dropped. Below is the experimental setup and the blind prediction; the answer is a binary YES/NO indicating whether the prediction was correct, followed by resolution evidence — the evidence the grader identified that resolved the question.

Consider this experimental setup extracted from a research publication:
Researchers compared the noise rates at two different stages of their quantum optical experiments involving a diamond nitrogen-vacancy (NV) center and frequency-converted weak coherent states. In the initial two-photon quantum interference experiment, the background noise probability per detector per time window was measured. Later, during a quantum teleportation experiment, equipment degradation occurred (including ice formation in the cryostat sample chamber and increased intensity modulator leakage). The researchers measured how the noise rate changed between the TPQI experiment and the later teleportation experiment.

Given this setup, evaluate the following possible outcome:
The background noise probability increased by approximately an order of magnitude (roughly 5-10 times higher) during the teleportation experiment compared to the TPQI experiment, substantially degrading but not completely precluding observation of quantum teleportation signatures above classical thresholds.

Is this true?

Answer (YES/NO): NO